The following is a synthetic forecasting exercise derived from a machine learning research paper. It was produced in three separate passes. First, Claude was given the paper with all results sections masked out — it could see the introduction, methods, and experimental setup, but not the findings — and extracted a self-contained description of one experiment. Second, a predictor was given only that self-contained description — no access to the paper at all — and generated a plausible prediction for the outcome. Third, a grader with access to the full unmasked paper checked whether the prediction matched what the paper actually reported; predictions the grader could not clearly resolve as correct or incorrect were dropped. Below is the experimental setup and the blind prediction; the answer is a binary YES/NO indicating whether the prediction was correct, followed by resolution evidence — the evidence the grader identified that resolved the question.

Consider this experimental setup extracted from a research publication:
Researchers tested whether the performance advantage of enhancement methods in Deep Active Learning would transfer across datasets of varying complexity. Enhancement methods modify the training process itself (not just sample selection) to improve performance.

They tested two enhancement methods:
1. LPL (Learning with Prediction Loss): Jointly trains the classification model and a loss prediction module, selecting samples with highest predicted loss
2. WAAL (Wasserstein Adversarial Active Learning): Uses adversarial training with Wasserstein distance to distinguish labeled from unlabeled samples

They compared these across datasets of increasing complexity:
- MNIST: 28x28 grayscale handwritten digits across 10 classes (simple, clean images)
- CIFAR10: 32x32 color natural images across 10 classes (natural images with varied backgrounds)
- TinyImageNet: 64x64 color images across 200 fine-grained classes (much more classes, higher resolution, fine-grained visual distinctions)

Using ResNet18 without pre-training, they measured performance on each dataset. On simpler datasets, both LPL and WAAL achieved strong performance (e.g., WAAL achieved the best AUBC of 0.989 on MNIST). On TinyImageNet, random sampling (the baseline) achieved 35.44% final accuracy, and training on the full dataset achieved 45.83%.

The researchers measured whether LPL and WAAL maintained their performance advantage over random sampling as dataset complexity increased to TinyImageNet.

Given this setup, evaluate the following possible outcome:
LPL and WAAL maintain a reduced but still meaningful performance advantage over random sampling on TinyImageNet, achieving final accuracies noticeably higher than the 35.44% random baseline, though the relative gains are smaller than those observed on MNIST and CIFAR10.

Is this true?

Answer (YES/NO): NO